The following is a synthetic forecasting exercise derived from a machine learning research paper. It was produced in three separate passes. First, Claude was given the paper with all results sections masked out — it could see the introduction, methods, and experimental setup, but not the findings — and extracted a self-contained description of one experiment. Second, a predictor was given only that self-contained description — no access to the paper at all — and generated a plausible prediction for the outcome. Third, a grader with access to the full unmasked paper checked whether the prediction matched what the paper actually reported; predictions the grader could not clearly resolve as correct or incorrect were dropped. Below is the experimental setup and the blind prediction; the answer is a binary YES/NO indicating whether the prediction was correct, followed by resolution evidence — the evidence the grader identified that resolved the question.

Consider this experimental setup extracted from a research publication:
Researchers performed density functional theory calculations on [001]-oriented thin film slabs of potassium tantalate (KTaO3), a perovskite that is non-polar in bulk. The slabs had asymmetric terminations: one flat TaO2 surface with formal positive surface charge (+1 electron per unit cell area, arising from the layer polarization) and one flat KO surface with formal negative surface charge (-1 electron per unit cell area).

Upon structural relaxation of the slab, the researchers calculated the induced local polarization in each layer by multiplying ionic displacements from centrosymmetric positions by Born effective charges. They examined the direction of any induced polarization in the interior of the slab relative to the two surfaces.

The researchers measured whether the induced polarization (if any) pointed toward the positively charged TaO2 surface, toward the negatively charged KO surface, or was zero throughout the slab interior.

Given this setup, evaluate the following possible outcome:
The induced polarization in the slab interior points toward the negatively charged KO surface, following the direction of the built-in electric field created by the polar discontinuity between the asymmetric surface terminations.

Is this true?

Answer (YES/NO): YES